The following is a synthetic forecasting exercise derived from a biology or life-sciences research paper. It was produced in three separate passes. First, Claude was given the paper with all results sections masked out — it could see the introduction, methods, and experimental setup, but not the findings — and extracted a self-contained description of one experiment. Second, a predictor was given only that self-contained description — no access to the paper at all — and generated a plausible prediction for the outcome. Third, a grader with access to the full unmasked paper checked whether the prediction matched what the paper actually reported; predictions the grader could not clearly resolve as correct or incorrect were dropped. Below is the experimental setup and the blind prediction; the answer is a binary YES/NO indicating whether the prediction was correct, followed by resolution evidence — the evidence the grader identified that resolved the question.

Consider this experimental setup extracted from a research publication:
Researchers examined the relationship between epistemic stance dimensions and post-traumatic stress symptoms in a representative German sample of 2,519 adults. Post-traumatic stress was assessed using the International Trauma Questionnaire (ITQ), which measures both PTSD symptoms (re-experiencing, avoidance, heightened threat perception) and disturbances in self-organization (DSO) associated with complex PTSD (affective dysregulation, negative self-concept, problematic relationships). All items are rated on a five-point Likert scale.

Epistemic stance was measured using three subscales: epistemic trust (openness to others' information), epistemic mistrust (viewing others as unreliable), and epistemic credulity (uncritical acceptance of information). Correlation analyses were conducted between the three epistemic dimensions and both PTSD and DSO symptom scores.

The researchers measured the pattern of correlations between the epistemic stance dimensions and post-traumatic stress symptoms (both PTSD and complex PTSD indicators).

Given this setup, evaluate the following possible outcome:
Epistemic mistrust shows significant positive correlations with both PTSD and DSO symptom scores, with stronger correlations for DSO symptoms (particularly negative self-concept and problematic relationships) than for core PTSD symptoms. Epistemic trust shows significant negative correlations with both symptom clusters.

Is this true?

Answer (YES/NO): NO